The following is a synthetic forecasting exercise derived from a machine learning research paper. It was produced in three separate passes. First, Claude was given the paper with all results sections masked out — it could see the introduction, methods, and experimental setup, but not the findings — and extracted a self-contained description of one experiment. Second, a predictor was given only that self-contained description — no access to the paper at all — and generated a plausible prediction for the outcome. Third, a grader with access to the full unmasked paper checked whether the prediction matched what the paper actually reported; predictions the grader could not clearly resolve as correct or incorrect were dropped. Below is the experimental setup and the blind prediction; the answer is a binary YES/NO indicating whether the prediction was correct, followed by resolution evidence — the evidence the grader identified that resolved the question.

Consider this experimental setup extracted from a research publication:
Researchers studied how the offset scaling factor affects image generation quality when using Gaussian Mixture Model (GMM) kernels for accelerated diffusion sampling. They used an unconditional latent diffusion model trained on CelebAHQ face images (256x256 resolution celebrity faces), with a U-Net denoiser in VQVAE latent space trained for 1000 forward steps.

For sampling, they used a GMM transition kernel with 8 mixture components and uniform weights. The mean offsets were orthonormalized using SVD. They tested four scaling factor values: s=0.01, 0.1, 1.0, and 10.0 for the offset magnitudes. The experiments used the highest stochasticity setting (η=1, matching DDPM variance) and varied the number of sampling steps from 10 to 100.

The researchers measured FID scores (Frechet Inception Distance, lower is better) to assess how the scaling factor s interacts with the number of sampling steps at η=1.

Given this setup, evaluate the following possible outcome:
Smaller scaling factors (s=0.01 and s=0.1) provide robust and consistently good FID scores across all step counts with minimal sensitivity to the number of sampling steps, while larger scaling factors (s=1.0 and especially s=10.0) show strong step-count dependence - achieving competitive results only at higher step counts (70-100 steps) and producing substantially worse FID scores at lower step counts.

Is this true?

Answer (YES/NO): NO